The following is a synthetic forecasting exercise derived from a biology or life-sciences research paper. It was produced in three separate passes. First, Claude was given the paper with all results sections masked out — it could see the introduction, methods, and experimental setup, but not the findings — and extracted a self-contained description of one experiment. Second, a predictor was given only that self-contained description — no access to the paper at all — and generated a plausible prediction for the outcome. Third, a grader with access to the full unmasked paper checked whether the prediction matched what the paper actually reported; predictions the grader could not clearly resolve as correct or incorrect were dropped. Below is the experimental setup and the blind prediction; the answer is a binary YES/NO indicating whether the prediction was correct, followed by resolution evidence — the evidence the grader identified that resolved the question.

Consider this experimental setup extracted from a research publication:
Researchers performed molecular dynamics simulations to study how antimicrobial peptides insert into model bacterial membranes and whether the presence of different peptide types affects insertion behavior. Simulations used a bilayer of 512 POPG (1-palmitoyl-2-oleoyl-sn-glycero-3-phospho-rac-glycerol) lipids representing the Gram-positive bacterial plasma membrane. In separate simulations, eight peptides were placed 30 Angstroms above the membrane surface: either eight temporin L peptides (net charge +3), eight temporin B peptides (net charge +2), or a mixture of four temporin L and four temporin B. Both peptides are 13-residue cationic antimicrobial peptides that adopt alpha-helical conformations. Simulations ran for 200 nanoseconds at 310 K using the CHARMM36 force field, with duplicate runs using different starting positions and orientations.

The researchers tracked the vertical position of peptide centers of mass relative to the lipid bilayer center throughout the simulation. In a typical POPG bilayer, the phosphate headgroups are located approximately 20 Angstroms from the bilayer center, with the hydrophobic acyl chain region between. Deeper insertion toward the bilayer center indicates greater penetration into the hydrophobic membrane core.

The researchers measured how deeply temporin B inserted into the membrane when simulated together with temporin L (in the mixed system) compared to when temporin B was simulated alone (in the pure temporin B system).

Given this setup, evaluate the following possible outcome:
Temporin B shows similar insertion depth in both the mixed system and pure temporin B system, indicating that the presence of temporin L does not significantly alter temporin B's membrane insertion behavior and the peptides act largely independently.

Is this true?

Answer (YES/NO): NO